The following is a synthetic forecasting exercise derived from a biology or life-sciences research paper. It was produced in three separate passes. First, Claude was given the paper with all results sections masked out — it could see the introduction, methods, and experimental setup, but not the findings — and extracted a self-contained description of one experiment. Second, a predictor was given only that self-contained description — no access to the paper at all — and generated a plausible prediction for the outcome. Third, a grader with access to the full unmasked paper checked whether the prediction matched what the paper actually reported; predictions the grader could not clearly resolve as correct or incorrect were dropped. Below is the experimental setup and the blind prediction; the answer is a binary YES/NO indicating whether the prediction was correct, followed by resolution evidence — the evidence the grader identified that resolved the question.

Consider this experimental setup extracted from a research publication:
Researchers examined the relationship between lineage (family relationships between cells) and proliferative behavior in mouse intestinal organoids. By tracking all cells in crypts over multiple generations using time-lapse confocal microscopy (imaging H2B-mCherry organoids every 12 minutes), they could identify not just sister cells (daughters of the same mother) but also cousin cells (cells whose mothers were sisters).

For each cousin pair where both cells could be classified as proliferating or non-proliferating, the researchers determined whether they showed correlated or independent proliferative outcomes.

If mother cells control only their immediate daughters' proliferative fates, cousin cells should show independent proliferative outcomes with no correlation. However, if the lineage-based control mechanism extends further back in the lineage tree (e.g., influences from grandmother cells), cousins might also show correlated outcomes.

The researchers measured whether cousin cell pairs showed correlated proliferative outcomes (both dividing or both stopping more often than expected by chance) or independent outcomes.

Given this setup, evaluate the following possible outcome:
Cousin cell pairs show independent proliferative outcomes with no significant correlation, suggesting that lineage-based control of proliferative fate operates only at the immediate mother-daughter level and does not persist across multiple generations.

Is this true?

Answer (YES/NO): NO